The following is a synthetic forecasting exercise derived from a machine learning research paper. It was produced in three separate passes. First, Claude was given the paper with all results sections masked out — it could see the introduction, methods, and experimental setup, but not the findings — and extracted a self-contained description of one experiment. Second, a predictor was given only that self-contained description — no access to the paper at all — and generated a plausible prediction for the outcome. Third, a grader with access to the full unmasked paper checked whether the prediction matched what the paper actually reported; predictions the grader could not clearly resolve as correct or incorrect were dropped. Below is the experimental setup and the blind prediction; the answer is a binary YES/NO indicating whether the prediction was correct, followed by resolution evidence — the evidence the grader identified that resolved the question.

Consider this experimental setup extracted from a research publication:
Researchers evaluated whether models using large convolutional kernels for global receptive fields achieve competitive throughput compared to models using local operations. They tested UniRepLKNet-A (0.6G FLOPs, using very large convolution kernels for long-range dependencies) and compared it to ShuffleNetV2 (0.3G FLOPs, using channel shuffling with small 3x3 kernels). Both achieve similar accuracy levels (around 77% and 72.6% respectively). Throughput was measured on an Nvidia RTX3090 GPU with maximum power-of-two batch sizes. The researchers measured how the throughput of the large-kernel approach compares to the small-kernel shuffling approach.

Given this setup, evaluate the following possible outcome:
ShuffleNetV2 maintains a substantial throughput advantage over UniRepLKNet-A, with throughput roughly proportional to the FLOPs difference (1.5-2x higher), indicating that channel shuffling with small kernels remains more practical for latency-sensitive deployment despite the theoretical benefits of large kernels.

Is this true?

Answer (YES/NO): NO